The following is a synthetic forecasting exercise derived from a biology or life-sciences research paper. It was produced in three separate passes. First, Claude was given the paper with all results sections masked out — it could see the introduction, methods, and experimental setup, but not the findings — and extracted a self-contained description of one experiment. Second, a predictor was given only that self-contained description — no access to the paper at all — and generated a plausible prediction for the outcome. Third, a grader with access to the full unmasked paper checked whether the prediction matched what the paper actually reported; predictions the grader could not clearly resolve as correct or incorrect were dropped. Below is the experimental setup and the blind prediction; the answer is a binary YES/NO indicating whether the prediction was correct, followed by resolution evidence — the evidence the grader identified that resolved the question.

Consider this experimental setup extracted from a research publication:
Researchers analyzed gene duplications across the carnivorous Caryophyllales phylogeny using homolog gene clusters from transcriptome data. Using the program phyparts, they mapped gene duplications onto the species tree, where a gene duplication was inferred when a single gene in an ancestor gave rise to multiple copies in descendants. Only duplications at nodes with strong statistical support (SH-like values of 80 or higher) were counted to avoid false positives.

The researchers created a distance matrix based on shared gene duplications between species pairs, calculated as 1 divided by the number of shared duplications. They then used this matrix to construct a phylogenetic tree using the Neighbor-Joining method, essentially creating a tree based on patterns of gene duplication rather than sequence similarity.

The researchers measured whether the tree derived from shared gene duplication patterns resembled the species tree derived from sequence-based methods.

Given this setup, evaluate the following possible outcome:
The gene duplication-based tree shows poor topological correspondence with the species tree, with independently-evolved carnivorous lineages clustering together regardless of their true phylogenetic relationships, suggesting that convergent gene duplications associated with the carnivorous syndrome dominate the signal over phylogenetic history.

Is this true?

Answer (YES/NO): NO